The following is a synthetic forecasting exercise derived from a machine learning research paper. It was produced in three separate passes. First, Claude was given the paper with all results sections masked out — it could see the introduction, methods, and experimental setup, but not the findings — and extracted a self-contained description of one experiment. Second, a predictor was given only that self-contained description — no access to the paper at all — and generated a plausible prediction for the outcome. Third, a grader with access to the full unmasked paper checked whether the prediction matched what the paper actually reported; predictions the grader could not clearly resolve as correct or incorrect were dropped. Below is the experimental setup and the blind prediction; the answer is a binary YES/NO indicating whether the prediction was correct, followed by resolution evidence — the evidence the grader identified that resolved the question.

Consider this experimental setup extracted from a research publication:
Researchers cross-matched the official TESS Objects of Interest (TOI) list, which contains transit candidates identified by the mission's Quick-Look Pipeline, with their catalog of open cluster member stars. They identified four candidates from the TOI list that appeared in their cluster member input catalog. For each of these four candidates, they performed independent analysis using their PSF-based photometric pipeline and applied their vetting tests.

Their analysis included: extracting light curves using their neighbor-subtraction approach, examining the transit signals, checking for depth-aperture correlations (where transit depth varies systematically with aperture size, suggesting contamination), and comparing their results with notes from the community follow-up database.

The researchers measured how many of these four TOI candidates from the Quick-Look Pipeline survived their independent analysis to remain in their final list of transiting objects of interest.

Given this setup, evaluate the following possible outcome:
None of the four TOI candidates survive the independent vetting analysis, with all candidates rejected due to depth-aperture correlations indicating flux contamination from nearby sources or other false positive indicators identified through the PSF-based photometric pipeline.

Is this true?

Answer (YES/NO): NO